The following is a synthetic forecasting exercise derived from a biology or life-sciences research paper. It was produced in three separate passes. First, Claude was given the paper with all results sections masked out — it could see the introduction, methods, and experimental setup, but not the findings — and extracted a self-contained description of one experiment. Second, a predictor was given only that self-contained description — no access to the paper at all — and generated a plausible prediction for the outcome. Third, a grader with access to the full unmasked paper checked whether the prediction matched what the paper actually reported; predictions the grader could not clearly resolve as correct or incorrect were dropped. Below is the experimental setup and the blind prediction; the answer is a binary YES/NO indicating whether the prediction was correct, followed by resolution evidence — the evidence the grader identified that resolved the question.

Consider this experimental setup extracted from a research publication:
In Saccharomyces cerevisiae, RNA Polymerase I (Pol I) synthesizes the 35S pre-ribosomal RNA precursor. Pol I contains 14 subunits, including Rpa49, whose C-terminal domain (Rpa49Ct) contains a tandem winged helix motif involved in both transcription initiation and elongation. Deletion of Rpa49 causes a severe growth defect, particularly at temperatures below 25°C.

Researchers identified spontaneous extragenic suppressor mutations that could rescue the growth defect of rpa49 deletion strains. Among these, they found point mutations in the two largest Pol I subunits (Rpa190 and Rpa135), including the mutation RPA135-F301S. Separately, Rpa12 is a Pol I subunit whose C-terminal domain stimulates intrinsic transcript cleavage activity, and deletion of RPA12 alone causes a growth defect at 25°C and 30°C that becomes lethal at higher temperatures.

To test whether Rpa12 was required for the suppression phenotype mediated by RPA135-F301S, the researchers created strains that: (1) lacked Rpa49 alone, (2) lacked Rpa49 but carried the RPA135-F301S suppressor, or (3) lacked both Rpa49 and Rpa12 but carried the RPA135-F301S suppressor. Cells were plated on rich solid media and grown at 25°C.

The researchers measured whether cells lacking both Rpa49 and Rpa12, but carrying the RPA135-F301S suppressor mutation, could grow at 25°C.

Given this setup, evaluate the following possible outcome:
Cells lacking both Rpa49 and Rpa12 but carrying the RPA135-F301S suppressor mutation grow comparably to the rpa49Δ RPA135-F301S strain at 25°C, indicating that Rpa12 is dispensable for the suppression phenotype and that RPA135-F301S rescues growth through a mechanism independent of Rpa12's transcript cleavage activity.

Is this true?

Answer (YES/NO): NO